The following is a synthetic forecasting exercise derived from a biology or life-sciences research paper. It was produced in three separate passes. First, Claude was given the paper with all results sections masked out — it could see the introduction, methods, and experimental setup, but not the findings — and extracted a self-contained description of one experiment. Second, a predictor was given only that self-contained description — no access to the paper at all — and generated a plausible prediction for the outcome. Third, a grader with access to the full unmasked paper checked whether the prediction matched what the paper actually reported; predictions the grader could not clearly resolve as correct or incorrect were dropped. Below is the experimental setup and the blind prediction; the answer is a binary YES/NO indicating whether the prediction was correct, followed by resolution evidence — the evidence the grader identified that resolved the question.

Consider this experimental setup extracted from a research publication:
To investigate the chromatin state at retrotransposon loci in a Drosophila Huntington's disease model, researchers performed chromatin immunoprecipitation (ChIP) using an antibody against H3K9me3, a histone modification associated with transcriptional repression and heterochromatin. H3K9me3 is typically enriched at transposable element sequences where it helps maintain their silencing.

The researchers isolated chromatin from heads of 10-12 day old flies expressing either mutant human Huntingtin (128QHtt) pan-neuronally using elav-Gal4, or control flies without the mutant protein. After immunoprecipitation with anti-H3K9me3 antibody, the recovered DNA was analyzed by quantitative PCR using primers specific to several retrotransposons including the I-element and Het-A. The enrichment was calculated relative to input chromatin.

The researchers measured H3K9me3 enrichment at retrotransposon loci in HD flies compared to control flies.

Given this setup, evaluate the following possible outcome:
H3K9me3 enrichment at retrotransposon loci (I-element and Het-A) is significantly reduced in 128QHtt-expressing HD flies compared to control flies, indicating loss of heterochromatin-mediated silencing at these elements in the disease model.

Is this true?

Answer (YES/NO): YES